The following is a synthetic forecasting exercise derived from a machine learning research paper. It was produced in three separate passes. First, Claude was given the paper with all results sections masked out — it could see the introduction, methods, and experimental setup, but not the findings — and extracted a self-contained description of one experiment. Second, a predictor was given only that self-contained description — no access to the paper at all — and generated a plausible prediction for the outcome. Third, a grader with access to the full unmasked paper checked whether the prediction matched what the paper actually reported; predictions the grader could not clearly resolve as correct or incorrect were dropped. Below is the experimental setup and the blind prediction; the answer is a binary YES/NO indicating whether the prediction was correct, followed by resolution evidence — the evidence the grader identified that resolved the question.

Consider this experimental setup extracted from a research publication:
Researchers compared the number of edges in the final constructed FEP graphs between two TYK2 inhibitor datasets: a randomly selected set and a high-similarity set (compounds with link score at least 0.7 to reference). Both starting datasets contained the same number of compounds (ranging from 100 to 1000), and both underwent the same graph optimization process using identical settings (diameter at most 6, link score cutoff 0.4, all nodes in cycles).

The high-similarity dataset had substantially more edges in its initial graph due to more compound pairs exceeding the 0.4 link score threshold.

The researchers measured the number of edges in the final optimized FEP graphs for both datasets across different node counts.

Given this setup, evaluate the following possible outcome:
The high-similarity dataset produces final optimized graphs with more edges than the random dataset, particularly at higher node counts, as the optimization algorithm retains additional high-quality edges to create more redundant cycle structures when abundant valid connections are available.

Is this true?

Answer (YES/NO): NO